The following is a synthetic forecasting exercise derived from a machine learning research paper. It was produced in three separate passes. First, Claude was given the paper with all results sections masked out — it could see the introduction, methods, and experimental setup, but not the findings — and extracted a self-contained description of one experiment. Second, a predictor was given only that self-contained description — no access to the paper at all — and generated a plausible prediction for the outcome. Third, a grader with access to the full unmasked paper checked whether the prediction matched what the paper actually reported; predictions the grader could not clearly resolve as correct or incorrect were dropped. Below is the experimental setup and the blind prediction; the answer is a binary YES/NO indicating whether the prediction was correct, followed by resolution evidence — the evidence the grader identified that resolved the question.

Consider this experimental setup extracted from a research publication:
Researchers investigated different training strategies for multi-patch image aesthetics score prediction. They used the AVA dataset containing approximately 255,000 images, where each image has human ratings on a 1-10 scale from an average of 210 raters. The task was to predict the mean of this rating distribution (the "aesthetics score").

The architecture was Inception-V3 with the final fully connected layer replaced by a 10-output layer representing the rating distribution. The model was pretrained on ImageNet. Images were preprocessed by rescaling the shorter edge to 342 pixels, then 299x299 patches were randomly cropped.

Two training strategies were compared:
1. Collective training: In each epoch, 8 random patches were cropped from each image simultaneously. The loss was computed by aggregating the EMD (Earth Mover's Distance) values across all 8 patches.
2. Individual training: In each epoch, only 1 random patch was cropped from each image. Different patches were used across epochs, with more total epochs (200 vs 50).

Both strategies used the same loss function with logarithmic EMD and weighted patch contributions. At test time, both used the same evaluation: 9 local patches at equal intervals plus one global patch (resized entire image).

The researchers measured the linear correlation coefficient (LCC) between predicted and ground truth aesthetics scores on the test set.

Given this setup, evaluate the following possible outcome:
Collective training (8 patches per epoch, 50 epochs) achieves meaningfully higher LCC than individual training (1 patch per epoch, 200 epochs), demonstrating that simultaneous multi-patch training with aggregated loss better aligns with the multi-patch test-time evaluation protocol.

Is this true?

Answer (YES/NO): NO